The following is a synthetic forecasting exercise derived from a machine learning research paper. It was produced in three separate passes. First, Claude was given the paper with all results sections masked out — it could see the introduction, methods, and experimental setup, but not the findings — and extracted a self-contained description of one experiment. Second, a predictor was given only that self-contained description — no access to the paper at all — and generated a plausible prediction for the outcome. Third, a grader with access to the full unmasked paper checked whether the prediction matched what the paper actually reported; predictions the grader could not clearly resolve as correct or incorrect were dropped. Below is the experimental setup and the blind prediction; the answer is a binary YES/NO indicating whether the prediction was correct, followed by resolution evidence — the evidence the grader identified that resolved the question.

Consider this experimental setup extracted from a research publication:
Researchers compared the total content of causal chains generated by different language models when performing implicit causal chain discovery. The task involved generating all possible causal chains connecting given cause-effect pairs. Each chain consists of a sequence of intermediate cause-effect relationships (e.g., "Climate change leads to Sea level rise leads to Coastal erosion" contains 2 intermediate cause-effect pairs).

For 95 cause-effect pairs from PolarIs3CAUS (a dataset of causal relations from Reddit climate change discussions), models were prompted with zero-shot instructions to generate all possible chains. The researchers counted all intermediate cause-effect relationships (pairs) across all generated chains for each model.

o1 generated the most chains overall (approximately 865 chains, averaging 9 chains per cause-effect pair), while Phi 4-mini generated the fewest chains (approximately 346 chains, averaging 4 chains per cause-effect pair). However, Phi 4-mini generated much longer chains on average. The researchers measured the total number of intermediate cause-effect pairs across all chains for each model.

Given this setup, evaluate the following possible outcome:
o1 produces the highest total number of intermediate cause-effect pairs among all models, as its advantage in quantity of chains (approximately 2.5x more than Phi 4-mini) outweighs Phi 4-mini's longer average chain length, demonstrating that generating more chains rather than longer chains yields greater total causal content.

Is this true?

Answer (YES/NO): YES